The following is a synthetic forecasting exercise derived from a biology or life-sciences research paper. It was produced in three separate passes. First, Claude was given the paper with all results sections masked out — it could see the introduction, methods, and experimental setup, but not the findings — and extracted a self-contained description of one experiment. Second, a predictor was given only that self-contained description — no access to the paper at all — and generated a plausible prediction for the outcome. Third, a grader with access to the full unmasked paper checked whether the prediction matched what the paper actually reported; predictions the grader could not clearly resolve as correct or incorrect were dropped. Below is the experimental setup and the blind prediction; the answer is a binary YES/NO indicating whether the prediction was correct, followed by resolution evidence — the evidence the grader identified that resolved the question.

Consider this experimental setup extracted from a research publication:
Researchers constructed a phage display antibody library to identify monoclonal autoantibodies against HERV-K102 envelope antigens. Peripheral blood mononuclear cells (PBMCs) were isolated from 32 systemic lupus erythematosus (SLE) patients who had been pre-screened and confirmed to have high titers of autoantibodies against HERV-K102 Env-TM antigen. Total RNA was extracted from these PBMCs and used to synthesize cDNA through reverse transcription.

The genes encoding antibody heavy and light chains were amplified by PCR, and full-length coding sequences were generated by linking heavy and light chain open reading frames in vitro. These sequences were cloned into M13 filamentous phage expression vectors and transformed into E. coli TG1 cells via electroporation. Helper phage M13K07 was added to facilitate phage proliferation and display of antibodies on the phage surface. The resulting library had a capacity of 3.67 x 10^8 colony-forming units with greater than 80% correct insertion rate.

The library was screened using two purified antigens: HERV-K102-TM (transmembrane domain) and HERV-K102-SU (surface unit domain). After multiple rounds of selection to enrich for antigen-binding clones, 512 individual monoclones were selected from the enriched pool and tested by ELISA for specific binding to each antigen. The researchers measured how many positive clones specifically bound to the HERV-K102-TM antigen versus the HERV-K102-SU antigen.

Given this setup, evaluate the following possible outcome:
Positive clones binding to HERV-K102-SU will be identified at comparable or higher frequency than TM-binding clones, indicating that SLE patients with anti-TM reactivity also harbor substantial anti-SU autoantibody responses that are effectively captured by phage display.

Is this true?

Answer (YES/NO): NO